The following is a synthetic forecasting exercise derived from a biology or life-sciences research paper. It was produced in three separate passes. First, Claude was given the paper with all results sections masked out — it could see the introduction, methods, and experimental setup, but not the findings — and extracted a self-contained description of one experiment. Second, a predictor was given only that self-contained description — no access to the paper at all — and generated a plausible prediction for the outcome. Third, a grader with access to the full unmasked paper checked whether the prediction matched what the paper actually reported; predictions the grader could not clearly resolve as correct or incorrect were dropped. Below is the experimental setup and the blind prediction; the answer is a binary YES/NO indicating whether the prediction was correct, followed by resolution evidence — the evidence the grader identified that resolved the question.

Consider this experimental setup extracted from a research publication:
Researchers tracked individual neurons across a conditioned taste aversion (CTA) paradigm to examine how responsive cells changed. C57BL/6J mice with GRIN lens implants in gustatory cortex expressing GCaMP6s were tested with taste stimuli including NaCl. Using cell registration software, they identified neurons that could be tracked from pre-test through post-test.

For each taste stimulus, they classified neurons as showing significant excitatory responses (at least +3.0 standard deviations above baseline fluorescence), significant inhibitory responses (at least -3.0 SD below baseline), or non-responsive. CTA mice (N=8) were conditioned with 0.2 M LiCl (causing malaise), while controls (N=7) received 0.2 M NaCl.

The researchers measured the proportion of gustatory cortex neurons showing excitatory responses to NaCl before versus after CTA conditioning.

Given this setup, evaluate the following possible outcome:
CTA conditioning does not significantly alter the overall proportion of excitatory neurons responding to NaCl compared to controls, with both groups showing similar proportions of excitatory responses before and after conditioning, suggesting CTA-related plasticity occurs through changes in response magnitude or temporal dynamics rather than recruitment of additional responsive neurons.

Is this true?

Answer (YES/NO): NO